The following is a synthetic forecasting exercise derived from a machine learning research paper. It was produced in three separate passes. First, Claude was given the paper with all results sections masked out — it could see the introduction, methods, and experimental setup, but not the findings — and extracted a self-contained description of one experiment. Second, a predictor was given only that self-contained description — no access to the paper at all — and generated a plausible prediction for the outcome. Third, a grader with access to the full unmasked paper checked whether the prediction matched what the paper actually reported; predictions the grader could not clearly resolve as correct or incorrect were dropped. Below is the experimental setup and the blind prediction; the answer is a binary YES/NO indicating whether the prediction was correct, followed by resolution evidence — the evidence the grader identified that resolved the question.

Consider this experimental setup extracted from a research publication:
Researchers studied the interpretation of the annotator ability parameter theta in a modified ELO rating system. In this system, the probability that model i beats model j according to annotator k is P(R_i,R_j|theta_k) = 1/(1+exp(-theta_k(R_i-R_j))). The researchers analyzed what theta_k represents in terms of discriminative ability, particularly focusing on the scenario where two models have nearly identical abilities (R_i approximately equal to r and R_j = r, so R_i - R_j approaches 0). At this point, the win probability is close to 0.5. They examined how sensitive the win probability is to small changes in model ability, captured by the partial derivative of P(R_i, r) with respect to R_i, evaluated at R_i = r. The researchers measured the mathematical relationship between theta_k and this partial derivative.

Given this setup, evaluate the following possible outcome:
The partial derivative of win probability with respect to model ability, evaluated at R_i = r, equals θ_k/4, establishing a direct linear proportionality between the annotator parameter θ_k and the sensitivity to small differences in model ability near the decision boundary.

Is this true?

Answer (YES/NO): YES